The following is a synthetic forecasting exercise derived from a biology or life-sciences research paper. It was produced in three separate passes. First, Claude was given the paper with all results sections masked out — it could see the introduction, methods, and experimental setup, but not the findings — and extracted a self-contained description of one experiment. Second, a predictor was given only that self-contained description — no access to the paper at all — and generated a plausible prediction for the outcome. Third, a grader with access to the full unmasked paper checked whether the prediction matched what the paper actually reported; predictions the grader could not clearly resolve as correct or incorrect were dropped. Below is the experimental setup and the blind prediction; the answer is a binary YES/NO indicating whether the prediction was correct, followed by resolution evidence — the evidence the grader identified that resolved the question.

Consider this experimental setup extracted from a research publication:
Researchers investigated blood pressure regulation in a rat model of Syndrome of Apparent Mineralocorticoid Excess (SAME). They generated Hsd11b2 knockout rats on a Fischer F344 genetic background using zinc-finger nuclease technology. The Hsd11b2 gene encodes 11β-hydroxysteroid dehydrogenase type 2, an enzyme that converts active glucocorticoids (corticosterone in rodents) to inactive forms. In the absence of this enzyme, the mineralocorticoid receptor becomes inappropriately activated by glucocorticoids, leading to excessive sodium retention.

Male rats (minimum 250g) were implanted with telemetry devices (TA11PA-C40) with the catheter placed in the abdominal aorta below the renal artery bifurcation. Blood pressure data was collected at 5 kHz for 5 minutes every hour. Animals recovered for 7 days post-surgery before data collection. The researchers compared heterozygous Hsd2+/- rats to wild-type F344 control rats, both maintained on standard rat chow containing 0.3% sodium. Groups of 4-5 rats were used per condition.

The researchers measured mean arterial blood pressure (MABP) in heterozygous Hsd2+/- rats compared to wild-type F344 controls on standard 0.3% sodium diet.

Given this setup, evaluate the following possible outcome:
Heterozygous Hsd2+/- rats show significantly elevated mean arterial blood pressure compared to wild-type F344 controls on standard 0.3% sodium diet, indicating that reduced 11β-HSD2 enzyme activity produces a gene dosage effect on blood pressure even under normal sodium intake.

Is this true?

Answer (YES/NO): NO